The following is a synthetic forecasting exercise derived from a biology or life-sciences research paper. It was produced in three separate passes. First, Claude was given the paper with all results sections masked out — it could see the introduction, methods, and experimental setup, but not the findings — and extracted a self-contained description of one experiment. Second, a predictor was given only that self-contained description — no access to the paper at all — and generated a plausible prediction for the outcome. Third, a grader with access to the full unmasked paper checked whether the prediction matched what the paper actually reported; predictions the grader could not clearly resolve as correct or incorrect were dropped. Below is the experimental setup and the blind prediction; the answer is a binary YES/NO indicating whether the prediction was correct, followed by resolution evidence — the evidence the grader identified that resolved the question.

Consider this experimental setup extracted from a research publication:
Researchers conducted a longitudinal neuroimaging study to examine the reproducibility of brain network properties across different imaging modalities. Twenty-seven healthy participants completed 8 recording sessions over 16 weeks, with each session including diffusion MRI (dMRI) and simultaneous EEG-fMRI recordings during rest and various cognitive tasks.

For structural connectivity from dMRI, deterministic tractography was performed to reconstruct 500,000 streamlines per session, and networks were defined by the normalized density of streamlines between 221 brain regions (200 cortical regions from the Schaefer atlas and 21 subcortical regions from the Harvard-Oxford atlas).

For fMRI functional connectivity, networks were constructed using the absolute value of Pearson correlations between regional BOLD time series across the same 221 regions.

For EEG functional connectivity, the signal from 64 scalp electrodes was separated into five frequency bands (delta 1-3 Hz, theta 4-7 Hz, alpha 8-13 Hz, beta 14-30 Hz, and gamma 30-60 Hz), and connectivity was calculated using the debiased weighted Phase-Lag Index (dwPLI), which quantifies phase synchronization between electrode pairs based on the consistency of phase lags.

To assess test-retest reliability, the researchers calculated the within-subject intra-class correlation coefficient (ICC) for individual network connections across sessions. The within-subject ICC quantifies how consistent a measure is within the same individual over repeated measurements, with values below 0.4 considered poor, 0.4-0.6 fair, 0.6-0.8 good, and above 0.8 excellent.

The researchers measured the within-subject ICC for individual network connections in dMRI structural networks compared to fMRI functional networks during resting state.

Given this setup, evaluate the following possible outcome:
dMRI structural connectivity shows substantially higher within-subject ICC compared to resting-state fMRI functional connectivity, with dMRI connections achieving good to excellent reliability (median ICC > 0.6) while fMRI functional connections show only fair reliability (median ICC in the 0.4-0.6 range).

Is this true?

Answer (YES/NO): NO